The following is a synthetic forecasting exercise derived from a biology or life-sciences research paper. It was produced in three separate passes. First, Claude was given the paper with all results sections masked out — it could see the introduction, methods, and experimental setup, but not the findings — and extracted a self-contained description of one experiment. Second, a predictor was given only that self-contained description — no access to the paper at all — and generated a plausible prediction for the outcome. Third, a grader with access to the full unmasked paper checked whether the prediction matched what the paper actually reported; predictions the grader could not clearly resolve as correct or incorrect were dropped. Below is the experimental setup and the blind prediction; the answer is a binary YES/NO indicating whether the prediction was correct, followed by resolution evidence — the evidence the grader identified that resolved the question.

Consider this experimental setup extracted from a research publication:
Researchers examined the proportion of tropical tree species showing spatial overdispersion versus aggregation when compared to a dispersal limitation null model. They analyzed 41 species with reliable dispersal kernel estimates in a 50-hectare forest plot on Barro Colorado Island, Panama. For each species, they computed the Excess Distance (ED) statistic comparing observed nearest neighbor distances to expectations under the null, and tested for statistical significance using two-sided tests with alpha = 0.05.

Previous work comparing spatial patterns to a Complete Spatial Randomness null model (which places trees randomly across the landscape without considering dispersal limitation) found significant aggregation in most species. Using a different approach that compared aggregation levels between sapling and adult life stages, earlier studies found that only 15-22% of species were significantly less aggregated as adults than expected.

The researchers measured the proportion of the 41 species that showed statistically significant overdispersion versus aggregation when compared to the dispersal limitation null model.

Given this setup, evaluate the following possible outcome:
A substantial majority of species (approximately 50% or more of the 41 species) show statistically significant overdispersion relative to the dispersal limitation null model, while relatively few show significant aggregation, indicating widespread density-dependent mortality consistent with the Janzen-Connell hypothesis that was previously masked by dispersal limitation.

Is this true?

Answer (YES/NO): YES